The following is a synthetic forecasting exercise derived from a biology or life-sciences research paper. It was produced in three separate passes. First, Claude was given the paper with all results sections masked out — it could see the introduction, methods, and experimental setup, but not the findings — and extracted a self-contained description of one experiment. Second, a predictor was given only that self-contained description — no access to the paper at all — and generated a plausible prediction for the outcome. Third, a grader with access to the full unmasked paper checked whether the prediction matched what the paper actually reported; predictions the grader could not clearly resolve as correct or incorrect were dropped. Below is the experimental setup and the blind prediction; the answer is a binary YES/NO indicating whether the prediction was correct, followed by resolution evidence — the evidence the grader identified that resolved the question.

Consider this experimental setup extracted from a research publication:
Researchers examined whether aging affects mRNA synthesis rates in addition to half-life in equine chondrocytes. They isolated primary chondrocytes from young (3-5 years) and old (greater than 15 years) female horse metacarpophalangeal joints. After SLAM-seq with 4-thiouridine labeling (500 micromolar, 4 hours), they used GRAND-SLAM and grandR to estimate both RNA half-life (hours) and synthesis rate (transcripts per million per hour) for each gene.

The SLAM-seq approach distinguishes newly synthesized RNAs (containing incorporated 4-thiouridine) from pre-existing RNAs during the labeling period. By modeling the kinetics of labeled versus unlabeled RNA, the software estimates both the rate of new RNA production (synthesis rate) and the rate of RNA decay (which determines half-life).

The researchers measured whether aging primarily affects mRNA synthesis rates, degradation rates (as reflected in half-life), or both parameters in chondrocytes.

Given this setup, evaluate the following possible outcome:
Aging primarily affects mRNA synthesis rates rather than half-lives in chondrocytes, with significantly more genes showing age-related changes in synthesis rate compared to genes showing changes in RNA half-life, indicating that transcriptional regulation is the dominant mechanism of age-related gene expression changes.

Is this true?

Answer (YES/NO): NO